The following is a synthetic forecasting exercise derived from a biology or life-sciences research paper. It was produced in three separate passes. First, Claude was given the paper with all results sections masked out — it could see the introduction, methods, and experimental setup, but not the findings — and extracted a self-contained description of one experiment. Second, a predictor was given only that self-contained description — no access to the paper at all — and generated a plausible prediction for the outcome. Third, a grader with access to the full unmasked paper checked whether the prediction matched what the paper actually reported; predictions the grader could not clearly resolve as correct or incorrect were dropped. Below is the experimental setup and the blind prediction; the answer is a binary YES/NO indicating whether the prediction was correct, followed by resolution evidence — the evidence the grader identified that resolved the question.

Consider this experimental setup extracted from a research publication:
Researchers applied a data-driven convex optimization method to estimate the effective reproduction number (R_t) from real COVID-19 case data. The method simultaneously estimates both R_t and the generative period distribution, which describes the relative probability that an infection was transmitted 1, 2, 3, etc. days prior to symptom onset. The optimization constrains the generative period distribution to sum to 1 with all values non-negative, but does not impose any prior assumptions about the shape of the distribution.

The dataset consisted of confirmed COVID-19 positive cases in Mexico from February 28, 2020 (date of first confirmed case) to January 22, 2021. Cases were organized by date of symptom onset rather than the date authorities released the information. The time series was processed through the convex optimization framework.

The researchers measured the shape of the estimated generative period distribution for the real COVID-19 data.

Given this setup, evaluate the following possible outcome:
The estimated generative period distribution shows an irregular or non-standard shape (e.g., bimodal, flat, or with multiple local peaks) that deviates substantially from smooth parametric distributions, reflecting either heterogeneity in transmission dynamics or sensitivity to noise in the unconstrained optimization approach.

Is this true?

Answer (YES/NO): YES